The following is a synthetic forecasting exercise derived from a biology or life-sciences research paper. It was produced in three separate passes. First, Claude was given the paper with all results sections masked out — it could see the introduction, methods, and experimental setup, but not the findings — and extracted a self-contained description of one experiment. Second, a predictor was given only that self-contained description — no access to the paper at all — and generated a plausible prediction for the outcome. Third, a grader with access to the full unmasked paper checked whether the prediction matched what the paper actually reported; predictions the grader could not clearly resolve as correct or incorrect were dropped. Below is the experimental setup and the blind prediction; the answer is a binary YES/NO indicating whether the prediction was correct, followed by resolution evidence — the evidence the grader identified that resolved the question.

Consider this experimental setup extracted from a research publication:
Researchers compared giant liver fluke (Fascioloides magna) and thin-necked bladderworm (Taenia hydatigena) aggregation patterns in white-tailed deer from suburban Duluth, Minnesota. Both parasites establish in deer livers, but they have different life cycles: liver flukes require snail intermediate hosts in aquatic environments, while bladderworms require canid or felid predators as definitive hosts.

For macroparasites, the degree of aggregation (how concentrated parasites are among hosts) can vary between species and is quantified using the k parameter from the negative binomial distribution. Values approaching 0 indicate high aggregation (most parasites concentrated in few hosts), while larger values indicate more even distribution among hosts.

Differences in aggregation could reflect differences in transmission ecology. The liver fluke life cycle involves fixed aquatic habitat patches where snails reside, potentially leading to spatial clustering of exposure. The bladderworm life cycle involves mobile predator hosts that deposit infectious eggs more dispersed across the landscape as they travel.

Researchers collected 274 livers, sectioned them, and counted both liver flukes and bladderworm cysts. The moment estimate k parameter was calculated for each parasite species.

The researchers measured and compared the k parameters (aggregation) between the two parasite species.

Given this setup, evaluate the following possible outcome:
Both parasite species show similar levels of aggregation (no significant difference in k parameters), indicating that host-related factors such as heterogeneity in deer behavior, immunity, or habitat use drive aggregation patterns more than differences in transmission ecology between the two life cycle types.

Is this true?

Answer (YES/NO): NO